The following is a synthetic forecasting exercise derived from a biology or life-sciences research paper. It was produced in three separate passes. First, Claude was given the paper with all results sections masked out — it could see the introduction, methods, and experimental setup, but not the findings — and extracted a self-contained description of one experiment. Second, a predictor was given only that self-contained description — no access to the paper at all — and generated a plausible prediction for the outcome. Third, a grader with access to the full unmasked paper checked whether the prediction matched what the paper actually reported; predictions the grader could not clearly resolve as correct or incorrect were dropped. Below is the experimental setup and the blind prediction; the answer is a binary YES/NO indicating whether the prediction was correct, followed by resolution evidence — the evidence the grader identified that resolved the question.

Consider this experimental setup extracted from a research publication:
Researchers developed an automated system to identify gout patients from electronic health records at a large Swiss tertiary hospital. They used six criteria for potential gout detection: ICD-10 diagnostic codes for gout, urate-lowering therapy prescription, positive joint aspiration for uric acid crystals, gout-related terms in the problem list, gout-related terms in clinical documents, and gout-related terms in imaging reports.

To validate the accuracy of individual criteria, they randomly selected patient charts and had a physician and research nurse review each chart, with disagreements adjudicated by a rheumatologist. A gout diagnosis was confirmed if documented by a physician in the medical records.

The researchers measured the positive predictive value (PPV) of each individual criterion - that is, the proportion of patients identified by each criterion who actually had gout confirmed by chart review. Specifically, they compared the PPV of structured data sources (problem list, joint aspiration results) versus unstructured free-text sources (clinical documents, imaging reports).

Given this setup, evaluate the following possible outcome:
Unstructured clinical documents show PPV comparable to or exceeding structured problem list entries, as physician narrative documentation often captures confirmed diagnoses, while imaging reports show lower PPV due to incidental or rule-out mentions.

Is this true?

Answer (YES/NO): NO